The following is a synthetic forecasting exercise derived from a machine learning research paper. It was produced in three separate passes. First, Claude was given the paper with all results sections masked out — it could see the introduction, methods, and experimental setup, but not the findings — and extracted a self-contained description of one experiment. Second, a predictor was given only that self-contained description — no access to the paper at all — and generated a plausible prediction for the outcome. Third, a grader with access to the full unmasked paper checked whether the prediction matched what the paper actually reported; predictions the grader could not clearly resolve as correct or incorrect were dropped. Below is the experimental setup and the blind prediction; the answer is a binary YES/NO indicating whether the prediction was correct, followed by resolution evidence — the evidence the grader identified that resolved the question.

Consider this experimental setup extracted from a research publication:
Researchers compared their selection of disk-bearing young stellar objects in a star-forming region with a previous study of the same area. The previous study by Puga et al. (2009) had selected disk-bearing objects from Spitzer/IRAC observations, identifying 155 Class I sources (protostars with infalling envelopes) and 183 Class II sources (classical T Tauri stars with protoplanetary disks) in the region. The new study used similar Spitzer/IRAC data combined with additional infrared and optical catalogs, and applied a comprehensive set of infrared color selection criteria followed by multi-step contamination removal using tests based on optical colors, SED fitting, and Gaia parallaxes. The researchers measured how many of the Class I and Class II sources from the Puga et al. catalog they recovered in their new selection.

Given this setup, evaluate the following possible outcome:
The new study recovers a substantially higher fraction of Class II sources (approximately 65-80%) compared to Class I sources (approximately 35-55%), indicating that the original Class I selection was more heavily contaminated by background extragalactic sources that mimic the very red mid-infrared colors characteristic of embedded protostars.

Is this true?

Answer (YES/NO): NO